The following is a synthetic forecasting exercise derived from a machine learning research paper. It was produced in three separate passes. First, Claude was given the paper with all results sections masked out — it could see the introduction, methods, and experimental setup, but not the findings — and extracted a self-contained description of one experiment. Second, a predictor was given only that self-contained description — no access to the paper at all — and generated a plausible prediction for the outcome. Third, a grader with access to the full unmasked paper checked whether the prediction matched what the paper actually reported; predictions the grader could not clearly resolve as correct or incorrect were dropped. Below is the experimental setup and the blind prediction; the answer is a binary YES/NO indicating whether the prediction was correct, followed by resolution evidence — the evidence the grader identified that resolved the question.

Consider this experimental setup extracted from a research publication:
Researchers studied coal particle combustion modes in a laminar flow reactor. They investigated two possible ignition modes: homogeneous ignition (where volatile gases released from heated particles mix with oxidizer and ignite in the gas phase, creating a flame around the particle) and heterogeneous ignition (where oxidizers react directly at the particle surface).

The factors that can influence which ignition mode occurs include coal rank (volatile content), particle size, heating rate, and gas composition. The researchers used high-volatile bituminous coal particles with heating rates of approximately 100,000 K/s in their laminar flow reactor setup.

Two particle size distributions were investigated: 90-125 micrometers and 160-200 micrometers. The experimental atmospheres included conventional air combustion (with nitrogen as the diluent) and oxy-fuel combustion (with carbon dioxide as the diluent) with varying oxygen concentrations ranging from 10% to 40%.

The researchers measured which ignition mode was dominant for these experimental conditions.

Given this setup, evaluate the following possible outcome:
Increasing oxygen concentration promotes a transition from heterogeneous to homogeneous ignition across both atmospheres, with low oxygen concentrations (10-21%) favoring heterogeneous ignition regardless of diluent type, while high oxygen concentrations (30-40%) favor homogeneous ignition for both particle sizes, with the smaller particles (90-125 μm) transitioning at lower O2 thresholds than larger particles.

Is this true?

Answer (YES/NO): NO